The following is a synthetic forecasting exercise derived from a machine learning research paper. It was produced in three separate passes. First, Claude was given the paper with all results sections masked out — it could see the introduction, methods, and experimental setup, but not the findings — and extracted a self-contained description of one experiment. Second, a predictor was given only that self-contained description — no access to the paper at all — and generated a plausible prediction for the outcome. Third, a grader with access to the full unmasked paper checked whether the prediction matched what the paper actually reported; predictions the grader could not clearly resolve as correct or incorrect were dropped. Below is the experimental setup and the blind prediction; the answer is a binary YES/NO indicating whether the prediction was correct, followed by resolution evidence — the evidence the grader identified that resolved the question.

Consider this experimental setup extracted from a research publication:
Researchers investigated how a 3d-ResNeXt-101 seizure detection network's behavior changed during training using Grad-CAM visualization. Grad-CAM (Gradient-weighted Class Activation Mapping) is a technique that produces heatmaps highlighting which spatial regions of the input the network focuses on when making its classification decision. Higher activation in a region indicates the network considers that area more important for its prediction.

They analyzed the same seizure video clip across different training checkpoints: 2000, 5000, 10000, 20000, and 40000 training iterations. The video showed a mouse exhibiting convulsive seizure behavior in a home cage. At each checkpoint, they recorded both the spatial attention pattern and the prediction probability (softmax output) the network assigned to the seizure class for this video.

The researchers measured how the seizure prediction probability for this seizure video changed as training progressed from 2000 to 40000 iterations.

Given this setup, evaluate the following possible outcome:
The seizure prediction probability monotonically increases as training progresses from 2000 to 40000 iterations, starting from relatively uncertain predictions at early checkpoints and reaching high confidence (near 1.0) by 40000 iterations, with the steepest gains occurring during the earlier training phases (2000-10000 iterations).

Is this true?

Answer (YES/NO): NO